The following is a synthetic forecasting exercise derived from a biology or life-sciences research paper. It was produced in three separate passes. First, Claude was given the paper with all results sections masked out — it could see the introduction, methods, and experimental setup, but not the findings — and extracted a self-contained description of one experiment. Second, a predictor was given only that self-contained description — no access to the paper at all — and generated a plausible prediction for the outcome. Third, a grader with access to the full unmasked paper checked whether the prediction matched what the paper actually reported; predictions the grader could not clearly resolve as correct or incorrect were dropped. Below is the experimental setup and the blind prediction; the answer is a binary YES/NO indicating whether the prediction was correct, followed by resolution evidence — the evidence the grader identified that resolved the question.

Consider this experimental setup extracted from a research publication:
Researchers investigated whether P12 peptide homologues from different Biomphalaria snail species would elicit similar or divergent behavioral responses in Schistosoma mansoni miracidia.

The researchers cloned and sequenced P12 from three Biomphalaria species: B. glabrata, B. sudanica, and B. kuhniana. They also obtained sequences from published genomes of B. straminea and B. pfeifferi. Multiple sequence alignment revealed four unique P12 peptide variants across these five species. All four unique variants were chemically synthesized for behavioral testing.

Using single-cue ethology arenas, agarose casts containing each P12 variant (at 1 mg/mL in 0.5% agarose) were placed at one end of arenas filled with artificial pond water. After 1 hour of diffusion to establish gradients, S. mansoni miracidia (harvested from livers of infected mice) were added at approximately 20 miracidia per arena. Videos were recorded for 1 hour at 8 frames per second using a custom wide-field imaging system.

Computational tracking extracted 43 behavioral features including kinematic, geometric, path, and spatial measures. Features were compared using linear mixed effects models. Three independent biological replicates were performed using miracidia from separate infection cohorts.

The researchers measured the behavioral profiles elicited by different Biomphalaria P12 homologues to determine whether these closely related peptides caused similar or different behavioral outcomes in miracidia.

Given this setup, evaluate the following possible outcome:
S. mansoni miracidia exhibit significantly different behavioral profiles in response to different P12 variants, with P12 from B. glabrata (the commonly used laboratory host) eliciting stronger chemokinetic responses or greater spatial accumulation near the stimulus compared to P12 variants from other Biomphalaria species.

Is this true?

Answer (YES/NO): NO